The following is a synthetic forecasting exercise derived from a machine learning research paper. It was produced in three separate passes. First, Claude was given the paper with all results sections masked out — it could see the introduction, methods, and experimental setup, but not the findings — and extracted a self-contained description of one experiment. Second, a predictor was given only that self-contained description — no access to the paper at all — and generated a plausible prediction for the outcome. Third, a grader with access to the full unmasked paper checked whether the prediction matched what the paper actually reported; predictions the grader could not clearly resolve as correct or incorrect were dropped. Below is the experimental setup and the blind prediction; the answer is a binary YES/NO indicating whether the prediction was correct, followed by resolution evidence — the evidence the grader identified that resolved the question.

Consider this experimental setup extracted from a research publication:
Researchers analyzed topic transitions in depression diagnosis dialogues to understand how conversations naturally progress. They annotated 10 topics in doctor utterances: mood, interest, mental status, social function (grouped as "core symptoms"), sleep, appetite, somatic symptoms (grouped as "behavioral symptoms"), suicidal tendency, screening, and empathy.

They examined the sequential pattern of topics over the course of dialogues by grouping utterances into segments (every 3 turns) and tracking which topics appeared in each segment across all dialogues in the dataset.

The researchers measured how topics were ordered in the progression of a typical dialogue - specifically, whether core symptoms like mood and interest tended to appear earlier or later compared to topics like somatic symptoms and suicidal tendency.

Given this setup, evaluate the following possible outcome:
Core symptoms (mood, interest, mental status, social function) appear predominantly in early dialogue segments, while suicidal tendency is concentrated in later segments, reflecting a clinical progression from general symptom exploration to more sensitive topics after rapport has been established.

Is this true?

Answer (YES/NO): YES